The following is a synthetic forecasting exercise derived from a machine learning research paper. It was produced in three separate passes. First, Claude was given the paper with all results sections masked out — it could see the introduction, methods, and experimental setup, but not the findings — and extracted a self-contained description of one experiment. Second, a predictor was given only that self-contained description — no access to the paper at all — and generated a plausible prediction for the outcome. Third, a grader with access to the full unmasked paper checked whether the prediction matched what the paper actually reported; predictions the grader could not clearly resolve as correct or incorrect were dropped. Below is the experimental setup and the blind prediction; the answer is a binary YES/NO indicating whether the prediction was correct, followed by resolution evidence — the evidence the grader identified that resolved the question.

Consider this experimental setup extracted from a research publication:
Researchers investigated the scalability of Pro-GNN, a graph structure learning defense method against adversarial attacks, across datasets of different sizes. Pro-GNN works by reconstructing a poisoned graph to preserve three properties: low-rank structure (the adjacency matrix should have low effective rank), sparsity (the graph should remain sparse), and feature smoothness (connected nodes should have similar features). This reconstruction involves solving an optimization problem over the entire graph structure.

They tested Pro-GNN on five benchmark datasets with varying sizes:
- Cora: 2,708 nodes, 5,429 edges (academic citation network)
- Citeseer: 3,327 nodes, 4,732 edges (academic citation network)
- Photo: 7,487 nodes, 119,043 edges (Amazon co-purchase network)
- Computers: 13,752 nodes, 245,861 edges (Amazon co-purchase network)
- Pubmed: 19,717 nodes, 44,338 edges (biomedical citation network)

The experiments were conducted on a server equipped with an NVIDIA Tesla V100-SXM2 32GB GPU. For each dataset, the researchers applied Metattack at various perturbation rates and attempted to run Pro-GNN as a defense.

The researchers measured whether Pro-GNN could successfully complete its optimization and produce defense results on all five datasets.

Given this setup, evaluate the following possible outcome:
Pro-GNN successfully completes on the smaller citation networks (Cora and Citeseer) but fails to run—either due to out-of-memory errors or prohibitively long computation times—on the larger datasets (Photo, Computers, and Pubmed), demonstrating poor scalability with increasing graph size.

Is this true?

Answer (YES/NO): NO